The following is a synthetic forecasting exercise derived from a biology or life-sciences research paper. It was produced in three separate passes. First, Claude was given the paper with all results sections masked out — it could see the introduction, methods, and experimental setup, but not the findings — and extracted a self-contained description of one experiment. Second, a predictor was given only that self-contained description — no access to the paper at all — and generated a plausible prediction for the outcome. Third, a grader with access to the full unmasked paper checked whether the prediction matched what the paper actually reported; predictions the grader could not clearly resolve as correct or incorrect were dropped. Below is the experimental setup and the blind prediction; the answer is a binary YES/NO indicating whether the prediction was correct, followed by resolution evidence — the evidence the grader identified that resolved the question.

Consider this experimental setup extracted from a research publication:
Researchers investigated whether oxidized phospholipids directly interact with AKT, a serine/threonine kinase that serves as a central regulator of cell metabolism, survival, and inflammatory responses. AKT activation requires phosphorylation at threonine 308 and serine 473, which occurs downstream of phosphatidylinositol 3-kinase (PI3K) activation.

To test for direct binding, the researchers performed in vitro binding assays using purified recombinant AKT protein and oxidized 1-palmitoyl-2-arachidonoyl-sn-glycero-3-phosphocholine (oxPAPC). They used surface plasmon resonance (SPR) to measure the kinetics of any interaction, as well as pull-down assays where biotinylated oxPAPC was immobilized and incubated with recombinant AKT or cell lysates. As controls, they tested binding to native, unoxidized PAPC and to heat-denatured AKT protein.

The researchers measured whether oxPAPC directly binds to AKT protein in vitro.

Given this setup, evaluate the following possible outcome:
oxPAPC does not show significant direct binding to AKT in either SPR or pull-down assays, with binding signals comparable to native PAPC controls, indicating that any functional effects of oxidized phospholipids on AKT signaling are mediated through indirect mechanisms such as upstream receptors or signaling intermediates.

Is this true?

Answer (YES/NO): NO